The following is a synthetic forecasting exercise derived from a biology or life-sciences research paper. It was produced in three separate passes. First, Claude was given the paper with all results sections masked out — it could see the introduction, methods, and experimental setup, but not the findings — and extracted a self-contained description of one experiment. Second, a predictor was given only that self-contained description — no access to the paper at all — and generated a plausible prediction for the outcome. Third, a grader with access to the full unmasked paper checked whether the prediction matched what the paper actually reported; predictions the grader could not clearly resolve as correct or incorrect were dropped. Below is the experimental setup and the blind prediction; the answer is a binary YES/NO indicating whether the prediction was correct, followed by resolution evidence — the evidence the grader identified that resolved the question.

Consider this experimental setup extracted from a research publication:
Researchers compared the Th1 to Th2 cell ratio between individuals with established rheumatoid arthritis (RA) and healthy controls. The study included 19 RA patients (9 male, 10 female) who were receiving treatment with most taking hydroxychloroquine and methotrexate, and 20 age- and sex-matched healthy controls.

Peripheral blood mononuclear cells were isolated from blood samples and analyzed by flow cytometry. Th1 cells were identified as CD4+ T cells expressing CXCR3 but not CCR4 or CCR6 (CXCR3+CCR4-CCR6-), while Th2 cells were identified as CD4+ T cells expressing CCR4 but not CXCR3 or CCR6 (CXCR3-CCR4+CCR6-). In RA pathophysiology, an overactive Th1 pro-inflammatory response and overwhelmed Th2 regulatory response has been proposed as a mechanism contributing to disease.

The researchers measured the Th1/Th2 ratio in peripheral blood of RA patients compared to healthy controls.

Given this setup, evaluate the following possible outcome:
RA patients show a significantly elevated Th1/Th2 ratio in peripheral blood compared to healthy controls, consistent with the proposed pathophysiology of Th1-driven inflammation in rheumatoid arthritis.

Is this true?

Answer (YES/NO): NO